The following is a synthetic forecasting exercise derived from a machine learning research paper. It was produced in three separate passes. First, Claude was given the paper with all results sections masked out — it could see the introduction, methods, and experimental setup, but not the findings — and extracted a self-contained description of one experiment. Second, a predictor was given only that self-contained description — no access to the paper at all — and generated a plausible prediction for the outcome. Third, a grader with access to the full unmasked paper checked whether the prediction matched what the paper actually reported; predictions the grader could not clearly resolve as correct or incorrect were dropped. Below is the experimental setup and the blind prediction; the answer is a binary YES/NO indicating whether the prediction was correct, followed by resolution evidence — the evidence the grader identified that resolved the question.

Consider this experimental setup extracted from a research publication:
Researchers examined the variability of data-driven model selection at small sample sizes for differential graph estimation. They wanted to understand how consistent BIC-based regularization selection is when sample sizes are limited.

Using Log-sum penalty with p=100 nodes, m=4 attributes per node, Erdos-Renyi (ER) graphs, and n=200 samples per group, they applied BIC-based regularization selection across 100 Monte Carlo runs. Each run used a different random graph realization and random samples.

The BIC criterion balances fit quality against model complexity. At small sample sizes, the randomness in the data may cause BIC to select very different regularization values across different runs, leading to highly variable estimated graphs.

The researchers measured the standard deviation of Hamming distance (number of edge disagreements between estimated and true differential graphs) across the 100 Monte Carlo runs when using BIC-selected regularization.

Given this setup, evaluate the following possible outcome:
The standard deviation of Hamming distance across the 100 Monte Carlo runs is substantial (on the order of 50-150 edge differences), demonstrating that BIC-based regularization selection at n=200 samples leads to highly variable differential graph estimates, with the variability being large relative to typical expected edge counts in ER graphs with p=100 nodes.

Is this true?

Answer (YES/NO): NO